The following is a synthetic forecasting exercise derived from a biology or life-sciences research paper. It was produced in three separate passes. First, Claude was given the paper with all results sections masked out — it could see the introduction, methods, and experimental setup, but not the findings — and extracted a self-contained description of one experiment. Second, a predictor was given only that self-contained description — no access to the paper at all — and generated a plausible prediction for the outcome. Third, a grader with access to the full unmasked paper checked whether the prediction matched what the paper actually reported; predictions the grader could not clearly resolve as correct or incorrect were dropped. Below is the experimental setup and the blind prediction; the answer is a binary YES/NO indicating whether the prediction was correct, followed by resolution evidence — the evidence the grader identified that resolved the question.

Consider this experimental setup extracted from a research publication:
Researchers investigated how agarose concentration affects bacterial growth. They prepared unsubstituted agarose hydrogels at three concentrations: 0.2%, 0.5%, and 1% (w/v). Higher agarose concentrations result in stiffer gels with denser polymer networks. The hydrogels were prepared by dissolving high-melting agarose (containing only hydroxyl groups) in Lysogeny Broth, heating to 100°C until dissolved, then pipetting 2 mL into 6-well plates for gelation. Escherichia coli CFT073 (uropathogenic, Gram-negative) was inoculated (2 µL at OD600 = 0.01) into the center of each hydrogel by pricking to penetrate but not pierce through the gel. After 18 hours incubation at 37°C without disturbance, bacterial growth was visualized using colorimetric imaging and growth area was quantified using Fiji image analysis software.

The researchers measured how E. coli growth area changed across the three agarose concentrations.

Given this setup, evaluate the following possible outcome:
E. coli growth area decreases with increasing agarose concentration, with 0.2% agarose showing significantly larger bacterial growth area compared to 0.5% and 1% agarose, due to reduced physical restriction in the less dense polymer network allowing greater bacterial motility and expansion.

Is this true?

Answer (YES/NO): YES